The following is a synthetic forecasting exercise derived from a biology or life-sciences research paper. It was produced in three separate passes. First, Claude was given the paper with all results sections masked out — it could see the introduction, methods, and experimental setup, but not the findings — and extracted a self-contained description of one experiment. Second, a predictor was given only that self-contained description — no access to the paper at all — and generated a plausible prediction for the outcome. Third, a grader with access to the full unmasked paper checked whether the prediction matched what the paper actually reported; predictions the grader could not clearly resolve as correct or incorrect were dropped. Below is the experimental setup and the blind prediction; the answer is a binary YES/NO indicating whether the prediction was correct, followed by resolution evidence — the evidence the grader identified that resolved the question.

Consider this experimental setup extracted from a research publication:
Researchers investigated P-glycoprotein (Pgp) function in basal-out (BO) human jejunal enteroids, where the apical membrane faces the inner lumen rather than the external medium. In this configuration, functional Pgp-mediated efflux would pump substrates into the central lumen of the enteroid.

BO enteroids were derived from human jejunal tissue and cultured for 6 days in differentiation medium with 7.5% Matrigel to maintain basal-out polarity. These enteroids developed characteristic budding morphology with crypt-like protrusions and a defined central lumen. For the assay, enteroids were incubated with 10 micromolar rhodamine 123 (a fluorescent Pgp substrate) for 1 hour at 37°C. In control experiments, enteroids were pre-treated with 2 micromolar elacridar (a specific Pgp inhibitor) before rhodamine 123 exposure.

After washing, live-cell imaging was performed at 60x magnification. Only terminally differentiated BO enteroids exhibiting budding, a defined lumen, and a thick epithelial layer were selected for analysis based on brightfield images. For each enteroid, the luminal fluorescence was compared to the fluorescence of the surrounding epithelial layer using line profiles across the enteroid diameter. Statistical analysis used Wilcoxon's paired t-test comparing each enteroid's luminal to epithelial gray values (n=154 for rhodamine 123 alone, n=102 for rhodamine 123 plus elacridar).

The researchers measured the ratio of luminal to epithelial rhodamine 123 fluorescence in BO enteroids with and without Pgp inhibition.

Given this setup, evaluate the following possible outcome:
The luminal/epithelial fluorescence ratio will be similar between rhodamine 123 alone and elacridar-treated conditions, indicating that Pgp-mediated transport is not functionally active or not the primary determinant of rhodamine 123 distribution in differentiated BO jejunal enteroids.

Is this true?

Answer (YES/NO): NO